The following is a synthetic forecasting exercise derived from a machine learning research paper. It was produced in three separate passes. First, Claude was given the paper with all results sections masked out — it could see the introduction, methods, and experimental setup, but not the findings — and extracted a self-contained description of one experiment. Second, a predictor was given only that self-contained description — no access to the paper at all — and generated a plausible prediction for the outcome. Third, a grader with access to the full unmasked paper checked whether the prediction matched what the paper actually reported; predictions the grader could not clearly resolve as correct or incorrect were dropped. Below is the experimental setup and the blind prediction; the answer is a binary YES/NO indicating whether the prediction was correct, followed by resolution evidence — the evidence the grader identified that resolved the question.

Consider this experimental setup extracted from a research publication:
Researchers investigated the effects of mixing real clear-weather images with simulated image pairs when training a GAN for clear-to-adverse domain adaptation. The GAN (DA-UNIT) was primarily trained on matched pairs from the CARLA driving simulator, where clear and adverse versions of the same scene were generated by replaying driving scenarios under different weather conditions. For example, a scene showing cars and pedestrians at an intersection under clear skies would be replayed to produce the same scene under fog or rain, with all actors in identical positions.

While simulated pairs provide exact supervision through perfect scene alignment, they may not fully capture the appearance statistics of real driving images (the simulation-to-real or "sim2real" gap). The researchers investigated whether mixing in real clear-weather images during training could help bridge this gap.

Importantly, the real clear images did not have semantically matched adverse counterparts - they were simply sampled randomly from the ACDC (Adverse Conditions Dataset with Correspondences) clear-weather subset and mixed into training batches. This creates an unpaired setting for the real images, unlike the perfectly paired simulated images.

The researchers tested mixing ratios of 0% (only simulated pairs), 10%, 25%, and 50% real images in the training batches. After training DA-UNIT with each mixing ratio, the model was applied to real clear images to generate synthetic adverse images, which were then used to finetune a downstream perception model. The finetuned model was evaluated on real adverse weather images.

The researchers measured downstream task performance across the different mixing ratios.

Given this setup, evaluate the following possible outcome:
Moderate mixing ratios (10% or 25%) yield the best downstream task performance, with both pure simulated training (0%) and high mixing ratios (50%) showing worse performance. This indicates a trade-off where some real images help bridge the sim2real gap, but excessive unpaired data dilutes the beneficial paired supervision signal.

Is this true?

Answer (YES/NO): YES